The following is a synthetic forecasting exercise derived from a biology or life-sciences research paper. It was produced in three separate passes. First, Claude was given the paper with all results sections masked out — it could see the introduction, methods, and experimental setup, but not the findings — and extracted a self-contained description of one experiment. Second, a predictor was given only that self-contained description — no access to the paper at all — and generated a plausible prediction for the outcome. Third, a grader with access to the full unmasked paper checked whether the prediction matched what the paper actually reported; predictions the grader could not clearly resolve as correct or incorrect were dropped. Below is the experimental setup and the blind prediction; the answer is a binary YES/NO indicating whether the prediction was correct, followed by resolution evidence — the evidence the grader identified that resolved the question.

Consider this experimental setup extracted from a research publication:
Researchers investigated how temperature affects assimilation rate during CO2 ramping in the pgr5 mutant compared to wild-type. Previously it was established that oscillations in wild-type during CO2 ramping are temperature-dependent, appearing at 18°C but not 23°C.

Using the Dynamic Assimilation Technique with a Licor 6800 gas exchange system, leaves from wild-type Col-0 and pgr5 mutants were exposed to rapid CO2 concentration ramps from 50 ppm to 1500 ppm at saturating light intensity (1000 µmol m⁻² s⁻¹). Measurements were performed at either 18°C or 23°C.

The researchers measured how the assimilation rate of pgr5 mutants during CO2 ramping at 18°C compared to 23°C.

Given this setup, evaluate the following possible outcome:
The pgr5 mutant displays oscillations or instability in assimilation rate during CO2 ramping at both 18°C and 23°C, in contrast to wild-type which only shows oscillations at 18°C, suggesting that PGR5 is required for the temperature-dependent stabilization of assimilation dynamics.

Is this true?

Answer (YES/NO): NO